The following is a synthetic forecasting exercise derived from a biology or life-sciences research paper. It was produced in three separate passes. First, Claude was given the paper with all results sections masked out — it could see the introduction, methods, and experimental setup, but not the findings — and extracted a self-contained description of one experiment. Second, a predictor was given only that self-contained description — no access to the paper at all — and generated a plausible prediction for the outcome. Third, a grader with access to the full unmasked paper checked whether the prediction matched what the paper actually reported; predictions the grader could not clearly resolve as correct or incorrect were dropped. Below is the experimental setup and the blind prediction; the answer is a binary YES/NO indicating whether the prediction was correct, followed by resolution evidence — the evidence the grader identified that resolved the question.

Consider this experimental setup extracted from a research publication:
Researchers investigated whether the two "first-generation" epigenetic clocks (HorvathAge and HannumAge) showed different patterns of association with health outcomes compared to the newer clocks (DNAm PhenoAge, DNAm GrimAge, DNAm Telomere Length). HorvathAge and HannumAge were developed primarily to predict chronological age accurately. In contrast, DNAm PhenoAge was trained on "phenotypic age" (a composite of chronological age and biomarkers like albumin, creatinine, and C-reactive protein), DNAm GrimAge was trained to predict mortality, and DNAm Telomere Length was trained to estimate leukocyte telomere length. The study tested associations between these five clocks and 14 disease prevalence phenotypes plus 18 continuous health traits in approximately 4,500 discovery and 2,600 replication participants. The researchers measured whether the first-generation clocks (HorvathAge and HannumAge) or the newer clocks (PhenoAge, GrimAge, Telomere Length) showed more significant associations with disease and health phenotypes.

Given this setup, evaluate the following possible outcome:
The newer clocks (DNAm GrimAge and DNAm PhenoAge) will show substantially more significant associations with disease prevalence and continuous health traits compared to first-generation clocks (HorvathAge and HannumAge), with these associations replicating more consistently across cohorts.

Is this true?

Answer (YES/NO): YES